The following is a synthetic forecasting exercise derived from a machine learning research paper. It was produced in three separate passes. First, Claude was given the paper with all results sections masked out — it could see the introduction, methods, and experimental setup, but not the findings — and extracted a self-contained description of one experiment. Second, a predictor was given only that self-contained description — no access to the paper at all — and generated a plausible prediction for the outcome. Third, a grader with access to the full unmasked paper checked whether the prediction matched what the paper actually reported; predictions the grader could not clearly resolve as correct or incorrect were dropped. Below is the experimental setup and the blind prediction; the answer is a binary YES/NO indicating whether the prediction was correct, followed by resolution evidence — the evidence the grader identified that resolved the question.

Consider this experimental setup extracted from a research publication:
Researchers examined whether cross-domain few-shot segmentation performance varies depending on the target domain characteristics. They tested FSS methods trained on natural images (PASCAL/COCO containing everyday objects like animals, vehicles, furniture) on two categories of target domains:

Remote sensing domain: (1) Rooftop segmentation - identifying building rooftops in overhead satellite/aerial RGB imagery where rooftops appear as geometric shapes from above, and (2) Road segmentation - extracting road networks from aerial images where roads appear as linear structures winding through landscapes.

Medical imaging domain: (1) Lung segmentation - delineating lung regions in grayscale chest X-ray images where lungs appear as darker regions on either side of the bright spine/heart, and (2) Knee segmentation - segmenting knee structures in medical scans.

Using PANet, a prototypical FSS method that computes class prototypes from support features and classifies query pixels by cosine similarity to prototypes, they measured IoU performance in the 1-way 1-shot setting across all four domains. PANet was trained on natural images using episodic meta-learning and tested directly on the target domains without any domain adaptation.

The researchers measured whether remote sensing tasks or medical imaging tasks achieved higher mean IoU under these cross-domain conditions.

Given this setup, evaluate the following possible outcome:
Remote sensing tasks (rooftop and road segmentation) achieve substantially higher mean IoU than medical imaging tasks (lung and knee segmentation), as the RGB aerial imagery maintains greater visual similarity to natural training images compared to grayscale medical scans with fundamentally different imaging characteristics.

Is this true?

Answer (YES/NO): NO